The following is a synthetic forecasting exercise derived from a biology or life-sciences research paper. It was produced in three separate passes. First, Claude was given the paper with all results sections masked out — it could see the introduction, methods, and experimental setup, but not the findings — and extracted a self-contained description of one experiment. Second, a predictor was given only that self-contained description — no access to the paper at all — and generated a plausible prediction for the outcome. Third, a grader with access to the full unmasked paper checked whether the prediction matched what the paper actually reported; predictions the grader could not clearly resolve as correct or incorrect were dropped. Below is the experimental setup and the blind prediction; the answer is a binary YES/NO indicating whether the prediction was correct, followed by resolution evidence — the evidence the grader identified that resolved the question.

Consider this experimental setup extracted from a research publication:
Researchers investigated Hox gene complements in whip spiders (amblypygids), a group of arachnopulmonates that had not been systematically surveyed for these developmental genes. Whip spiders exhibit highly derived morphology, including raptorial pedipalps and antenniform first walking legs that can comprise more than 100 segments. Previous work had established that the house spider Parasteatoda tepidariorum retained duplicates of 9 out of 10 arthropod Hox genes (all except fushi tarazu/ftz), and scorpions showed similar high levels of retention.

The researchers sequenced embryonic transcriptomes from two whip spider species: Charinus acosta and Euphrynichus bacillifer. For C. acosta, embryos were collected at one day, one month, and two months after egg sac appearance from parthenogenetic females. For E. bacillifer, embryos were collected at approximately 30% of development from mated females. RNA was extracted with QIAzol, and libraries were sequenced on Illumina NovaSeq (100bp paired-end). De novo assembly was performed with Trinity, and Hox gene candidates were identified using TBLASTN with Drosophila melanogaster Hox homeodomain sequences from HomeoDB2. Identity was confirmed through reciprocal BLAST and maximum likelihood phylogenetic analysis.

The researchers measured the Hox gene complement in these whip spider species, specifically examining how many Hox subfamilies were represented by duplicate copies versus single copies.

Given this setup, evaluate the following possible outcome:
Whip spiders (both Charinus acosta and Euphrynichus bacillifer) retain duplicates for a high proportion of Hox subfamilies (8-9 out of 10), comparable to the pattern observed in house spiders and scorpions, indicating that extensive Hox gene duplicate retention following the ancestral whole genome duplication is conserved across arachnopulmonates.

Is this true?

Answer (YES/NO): NO